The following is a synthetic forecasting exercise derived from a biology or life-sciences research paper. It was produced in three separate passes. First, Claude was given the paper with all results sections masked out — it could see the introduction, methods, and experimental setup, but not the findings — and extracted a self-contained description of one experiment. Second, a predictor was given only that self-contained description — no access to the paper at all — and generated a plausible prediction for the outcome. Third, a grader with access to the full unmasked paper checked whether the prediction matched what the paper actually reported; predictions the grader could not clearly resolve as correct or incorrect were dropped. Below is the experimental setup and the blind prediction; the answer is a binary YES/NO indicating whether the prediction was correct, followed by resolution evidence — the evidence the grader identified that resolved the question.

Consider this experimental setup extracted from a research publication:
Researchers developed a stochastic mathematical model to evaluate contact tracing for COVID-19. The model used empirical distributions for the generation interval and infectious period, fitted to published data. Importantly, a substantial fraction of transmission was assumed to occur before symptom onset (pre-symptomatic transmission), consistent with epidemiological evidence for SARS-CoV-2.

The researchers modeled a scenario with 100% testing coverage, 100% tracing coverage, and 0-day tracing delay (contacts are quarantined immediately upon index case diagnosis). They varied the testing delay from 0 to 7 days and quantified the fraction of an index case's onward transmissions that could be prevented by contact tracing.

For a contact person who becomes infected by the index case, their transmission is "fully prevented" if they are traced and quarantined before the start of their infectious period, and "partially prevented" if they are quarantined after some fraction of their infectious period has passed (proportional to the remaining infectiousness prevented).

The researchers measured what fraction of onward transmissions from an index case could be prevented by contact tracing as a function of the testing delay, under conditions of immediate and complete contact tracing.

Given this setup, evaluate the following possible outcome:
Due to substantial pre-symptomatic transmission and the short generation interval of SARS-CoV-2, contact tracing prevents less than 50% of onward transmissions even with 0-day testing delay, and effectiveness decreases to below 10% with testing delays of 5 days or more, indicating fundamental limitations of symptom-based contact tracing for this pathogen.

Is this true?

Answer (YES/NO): NO